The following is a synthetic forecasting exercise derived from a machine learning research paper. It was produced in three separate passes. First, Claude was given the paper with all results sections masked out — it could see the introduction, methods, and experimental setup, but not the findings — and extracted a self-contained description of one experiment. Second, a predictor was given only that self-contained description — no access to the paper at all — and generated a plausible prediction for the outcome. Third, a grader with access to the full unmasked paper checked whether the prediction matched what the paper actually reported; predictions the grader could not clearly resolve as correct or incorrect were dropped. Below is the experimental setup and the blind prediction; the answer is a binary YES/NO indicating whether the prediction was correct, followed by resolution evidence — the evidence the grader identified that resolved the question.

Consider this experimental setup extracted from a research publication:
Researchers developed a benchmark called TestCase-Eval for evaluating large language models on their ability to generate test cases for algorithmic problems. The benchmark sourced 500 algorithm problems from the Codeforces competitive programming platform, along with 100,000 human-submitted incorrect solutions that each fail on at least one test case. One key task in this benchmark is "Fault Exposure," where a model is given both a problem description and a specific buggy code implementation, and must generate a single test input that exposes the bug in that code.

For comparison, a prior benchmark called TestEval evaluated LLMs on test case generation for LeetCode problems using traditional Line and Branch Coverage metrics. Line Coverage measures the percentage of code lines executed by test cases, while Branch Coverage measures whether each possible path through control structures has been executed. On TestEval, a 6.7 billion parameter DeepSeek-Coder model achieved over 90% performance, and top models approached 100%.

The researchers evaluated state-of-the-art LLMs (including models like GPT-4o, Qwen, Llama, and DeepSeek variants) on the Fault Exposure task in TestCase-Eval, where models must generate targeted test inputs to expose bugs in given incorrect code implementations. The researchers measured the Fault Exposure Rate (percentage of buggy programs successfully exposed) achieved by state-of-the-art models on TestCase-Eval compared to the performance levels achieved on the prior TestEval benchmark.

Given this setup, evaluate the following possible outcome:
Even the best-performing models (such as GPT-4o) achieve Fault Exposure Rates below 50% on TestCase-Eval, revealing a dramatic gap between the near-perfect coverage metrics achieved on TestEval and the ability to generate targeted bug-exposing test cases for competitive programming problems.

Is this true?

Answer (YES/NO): YES